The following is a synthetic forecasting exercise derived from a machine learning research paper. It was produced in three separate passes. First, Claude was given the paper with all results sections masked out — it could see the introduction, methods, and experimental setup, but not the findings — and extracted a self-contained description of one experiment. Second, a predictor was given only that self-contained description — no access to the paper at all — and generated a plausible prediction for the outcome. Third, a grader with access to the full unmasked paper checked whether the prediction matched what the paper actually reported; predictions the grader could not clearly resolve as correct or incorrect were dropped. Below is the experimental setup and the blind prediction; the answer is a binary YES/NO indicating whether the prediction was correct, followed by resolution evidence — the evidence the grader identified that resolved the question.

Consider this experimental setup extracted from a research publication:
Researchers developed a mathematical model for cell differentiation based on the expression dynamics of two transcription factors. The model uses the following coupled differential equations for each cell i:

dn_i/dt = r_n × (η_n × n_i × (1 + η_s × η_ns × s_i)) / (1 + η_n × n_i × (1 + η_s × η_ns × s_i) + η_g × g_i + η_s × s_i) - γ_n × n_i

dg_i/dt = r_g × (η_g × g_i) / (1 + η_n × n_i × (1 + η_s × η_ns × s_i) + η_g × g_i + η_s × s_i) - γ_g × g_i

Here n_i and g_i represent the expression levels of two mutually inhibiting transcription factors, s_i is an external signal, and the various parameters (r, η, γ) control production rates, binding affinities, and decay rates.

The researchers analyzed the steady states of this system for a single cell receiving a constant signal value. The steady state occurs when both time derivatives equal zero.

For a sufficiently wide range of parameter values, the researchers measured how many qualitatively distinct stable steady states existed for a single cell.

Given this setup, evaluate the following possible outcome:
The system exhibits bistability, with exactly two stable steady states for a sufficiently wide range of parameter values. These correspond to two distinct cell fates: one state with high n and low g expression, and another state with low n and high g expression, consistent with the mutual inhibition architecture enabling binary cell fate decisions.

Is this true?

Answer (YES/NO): YES